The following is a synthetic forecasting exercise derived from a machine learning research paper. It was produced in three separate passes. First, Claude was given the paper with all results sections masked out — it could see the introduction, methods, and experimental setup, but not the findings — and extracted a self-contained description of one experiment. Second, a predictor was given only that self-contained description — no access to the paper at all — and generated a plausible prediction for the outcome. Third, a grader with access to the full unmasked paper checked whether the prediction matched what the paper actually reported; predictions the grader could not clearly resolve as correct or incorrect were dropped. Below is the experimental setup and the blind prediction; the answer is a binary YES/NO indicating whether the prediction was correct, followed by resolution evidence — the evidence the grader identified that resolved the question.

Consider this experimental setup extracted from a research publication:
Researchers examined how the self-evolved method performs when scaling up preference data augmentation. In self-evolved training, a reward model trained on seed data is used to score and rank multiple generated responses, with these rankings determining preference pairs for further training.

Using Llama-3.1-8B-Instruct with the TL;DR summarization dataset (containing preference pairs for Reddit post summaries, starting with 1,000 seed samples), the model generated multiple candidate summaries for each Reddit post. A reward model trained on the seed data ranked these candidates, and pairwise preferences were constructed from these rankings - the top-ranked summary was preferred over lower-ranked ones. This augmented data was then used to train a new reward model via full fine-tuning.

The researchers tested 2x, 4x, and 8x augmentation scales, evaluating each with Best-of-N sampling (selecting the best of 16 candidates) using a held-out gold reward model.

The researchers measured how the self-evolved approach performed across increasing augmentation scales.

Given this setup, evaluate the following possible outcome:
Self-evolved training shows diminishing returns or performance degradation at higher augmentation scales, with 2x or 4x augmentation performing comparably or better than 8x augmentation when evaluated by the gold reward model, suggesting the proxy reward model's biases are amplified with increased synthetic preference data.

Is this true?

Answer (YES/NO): YES